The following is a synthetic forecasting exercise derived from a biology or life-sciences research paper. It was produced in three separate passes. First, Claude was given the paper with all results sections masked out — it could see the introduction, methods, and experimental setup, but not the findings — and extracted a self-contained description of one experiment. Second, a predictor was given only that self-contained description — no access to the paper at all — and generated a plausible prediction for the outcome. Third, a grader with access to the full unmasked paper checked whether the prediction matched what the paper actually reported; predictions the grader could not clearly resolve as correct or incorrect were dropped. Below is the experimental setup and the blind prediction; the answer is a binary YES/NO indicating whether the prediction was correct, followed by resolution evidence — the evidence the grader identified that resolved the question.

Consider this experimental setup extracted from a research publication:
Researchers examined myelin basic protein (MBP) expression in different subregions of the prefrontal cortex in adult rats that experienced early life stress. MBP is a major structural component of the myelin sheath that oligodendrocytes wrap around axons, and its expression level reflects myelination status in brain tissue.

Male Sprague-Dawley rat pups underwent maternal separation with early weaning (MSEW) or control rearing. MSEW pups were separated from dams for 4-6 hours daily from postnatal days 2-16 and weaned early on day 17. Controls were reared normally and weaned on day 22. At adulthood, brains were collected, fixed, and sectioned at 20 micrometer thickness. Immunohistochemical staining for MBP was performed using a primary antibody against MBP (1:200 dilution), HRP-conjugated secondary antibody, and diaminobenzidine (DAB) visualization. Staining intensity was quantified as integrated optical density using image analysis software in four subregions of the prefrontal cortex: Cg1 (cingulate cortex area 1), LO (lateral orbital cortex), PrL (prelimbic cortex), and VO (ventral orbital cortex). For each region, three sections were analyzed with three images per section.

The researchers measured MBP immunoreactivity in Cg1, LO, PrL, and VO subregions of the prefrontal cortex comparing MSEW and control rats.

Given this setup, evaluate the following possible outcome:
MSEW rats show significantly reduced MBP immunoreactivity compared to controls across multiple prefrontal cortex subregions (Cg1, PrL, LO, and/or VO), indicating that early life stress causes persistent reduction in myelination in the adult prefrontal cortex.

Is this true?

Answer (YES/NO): YES